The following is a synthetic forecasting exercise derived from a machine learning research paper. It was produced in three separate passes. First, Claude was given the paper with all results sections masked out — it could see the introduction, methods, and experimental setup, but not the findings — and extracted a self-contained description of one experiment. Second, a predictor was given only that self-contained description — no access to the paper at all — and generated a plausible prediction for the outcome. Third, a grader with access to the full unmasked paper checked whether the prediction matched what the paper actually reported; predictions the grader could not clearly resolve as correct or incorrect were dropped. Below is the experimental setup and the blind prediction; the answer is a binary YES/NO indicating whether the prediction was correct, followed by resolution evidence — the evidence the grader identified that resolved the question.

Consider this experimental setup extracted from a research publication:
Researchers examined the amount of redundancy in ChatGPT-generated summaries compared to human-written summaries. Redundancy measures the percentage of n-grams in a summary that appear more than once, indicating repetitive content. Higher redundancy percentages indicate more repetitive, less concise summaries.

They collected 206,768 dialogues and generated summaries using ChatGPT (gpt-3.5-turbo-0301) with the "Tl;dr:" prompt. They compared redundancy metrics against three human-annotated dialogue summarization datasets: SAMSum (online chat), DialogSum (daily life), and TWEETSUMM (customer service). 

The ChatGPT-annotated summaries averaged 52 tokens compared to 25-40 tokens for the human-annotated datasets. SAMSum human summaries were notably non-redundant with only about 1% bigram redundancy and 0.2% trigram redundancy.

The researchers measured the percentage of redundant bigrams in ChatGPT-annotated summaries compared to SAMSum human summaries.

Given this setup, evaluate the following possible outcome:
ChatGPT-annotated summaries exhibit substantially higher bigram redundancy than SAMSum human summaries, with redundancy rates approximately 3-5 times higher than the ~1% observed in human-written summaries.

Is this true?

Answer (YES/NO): YES